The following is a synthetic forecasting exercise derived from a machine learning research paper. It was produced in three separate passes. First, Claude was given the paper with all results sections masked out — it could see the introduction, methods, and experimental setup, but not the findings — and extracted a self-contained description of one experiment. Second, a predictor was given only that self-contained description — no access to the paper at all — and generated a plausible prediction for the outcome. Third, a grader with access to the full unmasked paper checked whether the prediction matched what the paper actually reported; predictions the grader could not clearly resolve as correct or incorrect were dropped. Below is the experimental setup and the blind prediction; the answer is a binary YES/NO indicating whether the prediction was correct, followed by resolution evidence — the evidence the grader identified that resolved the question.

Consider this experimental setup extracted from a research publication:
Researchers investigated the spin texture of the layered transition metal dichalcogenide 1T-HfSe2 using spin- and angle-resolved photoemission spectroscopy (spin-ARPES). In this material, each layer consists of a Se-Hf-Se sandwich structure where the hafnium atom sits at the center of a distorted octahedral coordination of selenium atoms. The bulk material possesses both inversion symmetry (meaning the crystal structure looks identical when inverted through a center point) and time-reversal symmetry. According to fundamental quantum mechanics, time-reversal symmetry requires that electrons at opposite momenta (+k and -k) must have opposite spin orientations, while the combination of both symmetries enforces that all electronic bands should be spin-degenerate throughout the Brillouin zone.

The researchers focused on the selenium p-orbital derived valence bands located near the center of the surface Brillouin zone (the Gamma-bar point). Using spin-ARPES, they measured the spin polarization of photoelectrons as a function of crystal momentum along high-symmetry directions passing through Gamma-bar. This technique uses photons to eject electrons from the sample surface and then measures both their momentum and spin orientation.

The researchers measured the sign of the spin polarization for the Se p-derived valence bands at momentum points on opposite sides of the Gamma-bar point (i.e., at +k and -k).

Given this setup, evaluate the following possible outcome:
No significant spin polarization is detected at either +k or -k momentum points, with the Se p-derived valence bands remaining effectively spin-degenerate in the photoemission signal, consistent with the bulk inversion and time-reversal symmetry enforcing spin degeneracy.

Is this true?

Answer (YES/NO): NO